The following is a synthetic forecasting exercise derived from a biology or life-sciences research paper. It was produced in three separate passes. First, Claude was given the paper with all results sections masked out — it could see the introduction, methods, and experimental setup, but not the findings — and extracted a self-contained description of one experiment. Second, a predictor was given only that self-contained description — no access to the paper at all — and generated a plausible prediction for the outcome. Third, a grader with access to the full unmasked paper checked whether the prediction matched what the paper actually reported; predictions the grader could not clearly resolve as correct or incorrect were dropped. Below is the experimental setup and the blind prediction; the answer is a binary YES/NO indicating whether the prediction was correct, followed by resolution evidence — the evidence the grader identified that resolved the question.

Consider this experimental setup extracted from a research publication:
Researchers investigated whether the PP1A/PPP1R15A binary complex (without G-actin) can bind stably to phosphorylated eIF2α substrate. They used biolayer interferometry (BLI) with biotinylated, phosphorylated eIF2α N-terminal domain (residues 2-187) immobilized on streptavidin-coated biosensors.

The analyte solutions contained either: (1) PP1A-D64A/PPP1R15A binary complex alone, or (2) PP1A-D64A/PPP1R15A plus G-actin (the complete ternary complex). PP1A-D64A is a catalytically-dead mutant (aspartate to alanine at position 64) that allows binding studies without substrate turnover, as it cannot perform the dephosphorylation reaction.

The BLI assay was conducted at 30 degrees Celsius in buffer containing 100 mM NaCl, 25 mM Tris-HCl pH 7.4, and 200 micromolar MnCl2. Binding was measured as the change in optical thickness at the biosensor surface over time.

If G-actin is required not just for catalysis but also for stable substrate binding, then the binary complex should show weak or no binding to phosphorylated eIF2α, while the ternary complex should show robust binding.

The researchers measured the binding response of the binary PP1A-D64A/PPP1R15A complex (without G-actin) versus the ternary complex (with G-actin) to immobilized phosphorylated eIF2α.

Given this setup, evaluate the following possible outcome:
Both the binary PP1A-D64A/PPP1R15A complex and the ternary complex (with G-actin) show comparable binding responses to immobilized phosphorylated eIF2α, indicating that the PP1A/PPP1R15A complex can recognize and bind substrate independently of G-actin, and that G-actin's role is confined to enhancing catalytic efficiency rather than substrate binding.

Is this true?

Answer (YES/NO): NO